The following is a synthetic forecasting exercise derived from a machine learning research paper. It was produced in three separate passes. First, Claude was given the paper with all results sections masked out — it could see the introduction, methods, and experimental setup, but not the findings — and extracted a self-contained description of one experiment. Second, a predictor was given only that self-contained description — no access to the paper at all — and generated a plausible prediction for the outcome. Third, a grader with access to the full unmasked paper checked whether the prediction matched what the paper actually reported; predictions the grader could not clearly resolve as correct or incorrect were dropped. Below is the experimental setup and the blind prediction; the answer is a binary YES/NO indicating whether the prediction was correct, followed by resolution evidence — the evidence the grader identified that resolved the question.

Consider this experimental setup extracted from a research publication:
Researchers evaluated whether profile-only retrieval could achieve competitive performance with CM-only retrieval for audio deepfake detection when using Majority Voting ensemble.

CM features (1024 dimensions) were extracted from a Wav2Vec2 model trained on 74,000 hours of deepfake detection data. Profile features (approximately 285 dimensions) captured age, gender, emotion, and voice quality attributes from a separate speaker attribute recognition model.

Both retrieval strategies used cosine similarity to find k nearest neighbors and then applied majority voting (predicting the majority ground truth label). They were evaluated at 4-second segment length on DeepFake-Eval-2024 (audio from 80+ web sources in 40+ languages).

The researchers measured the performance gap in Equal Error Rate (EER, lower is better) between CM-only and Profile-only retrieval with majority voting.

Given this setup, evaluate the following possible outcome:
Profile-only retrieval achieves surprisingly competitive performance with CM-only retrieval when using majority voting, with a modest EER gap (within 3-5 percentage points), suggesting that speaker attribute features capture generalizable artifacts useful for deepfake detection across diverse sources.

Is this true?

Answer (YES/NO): YES